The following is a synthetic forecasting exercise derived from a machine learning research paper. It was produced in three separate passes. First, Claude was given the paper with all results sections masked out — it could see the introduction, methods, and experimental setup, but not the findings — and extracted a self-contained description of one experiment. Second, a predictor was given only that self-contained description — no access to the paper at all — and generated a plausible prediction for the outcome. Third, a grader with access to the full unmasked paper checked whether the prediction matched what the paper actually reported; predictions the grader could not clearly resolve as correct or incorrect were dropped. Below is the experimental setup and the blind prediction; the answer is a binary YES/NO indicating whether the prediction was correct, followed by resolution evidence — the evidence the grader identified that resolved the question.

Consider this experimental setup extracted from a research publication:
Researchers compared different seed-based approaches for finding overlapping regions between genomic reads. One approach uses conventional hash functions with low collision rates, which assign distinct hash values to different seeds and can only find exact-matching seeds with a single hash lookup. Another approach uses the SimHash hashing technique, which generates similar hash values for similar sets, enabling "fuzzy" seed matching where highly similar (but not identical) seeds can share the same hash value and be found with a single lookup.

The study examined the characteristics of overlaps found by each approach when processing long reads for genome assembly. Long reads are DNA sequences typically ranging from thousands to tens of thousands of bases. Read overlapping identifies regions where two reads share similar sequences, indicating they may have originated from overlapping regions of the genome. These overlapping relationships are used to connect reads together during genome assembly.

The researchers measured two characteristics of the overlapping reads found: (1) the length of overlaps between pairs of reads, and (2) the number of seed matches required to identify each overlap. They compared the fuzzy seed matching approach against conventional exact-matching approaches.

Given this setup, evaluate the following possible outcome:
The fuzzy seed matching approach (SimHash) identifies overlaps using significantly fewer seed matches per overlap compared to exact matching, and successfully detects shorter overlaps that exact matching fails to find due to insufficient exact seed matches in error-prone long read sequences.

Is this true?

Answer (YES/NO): NO